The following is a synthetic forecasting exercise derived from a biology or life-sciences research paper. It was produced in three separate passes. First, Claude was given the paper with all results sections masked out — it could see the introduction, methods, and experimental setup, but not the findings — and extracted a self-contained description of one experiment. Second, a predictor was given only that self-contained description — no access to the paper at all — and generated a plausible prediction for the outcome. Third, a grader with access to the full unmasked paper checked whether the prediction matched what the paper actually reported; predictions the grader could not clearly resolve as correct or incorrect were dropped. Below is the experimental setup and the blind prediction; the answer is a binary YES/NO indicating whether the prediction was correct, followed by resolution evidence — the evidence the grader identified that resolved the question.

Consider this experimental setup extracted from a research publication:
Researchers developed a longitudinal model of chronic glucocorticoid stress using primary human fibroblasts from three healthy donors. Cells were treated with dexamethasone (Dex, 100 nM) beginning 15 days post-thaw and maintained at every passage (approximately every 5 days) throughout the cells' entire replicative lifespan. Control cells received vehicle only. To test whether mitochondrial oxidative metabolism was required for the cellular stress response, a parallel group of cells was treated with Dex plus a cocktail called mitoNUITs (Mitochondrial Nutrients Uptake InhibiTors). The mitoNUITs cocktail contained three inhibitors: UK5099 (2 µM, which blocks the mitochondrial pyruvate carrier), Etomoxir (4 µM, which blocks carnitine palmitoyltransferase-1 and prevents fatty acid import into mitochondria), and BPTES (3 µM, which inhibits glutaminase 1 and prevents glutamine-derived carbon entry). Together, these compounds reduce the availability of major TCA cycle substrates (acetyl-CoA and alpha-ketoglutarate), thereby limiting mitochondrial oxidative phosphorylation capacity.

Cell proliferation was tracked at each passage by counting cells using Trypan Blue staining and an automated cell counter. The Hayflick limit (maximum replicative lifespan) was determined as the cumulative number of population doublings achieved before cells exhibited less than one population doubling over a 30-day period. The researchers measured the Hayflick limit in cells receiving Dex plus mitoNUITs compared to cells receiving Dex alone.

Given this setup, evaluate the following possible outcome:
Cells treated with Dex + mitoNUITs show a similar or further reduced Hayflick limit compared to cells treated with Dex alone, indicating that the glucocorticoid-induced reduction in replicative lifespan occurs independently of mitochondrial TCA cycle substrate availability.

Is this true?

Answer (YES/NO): YES